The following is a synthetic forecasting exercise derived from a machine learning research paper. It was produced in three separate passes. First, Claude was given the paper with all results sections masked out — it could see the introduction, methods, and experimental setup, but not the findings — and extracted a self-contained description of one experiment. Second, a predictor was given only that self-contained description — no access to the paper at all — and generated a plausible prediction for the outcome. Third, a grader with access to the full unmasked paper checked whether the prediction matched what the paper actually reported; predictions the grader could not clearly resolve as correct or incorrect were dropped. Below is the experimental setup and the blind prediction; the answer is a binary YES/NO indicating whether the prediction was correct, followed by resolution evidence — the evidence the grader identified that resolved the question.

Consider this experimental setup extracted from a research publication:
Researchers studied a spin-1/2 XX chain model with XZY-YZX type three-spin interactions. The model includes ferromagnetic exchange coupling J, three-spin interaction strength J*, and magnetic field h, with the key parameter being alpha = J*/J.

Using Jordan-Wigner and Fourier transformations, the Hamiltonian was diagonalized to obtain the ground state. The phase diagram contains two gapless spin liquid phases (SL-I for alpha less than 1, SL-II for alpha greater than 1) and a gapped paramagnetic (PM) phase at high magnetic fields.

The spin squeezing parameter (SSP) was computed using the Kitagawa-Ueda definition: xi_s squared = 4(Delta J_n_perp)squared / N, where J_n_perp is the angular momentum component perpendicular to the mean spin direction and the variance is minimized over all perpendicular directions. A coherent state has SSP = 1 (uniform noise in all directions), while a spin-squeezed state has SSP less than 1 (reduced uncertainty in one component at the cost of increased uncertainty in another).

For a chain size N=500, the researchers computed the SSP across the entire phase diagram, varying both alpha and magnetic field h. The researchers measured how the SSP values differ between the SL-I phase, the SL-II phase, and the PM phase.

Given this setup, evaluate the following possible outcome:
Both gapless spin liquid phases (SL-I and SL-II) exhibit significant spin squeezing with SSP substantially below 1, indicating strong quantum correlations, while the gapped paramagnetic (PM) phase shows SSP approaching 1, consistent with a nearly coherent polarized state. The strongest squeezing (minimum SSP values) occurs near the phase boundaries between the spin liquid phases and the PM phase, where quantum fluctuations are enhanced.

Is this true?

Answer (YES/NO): NO